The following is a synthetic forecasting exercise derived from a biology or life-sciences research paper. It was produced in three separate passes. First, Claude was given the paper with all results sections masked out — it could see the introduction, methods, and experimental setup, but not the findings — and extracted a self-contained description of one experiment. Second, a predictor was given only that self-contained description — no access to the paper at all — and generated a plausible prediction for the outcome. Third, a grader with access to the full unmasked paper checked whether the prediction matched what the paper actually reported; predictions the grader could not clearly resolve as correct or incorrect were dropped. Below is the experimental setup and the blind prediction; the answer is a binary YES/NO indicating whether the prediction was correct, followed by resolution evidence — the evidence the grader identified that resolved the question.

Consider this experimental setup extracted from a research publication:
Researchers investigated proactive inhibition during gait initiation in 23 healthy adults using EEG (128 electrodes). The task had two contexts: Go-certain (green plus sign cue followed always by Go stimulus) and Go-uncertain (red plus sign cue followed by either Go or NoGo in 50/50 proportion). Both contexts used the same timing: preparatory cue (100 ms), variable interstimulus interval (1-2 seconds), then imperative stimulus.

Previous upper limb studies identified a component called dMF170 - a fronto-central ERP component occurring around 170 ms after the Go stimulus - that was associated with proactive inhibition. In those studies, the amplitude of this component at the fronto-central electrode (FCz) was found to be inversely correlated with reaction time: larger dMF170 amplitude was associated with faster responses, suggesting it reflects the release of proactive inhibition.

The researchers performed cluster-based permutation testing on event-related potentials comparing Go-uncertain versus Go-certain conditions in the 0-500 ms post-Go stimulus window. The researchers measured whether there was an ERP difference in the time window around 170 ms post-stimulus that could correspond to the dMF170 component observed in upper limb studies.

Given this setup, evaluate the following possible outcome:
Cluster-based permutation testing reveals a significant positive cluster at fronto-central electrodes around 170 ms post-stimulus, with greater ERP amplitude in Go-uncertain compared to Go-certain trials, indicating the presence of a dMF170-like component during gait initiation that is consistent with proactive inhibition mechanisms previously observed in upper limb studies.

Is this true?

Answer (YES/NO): NO